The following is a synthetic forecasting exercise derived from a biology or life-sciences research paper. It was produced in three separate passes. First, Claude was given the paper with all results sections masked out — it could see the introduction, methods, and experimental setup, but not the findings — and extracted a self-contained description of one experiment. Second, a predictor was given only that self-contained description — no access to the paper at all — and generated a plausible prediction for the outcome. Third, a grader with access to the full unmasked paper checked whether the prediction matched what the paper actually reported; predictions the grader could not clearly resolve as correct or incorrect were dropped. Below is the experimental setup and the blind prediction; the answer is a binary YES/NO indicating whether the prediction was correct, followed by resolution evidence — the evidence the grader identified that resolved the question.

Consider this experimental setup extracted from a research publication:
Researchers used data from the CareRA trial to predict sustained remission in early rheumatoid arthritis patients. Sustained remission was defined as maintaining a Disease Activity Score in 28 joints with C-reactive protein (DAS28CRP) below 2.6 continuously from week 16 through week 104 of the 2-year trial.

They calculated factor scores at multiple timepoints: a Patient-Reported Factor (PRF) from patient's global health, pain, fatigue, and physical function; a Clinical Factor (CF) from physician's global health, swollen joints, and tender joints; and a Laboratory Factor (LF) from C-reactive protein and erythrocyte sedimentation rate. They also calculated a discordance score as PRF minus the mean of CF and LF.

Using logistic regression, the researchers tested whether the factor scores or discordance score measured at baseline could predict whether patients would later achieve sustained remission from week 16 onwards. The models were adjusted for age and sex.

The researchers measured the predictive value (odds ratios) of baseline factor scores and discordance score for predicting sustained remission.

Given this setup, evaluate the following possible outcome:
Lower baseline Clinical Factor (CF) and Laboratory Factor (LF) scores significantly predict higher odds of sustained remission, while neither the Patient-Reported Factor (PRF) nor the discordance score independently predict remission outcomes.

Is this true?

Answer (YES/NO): NO